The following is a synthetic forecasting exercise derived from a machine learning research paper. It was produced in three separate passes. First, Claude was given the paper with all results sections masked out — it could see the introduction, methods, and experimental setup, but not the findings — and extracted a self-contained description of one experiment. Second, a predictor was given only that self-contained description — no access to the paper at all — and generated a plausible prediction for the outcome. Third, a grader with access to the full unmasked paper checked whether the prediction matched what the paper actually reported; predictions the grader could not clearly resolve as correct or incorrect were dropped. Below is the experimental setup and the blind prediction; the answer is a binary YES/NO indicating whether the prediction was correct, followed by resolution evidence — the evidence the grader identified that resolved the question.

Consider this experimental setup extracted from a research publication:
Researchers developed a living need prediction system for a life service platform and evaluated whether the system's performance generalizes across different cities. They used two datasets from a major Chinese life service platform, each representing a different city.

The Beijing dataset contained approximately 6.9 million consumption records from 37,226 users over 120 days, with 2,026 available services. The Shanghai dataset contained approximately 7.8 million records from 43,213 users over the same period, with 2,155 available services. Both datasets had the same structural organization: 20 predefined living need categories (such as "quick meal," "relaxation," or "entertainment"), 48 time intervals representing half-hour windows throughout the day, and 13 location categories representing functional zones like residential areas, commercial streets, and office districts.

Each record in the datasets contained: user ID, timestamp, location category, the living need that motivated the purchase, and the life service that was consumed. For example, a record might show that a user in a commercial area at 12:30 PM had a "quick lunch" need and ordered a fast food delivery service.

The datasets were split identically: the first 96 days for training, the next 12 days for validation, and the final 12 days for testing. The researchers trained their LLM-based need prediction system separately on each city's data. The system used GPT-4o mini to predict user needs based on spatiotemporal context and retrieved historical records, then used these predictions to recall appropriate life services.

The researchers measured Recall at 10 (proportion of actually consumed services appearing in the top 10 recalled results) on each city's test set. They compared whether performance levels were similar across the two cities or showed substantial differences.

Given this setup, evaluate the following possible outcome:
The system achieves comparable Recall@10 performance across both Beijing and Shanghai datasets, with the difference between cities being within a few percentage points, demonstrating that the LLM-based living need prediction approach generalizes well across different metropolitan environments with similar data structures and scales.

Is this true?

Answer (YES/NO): YES